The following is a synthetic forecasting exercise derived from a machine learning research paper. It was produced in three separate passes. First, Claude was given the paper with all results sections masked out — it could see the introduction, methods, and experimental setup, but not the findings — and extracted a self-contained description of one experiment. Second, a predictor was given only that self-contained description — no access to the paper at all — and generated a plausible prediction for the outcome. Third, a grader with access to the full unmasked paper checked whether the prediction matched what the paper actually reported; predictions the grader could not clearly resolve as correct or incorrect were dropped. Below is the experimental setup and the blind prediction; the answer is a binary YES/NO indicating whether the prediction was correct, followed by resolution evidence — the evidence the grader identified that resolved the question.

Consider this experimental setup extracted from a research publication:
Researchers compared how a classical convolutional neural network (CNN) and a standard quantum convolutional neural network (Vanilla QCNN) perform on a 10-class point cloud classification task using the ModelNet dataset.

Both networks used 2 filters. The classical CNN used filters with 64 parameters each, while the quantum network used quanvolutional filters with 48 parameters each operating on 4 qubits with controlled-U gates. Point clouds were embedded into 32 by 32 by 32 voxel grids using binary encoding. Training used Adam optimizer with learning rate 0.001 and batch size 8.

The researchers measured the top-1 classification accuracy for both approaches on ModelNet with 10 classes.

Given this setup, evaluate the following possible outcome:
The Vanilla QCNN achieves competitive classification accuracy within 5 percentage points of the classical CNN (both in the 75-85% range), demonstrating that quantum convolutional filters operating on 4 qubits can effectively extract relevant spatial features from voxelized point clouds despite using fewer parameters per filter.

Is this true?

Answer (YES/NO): NO